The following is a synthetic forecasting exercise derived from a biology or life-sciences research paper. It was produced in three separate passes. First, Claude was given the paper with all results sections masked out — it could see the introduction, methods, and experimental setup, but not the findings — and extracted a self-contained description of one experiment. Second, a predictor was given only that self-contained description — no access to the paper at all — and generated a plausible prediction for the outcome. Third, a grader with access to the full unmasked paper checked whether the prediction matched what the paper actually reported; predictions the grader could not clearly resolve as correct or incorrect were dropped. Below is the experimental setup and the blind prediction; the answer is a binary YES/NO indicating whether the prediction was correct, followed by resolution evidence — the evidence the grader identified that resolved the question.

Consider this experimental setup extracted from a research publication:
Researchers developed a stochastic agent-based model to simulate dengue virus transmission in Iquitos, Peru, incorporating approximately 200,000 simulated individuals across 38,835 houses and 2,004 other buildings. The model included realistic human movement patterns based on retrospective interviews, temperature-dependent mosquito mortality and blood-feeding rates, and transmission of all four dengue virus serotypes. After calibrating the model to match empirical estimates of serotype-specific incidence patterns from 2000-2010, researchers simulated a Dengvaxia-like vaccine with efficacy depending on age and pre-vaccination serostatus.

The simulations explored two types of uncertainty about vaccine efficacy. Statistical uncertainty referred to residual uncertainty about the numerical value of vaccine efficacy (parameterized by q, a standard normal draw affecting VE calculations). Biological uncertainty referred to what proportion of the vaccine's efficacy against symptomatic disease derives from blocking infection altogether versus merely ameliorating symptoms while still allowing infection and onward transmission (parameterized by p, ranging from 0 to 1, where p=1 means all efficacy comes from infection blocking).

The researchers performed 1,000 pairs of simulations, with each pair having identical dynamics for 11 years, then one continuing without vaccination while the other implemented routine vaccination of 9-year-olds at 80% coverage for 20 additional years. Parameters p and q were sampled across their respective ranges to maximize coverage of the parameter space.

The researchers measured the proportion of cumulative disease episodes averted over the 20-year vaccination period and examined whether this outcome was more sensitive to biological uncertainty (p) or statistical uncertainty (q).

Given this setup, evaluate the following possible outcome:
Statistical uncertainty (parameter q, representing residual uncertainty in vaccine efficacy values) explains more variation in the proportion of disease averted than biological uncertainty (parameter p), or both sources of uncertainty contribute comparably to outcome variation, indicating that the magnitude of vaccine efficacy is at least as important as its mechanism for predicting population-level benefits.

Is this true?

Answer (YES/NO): NO